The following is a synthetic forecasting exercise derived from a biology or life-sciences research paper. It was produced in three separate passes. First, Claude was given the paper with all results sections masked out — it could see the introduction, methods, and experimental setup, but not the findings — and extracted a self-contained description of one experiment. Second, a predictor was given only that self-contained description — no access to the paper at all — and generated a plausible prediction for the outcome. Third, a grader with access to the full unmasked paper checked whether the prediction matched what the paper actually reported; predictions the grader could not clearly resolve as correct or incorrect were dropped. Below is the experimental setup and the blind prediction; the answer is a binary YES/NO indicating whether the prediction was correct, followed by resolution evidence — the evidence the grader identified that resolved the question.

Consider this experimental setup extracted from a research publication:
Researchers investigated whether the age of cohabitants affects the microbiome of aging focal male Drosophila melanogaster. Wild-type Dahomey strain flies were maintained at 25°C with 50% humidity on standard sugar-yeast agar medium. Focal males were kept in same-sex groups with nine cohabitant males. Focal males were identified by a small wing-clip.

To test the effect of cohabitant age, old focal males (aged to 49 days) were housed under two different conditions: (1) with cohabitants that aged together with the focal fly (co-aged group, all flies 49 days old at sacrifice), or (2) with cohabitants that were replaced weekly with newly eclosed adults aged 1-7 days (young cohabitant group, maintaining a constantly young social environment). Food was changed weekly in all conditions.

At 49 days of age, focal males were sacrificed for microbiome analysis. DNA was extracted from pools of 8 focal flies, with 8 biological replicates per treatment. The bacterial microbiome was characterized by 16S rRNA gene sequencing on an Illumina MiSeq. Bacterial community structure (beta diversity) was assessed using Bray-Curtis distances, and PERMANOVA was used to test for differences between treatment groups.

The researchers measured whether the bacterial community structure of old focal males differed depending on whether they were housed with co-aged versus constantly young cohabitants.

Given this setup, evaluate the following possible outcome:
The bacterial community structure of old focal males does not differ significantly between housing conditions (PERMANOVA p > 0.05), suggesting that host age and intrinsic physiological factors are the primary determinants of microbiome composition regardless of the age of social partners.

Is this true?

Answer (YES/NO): NO